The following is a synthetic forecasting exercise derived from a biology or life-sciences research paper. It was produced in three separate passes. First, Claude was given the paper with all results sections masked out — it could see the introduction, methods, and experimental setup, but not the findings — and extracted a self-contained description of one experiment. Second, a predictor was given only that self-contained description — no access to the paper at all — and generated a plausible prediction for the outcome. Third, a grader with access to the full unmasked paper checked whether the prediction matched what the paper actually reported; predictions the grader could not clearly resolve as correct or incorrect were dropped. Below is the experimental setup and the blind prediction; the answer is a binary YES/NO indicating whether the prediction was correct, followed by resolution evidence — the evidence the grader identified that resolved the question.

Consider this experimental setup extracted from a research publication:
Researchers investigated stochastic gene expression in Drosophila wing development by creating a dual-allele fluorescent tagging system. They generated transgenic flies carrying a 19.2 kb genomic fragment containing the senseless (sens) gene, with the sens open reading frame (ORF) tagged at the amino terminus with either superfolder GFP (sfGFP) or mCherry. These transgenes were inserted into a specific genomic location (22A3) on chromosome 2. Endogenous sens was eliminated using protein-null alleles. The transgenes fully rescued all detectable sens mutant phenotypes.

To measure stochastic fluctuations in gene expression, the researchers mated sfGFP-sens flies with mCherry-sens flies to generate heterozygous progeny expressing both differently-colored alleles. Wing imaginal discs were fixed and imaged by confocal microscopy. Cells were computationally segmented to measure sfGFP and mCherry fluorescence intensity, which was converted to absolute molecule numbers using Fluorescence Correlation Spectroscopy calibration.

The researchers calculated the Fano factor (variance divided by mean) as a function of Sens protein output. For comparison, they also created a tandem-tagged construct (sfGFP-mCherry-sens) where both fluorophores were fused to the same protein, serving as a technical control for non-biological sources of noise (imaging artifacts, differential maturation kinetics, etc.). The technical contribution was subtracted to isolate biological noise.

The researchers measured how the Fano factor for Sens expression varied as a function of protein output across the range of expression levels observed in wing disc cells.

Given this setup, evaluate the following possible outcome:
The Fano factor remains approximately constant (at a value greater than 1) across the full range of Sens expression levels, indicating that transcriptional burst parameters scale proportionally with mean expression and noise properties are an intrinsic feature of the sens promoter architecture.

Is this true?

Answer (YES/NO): NO